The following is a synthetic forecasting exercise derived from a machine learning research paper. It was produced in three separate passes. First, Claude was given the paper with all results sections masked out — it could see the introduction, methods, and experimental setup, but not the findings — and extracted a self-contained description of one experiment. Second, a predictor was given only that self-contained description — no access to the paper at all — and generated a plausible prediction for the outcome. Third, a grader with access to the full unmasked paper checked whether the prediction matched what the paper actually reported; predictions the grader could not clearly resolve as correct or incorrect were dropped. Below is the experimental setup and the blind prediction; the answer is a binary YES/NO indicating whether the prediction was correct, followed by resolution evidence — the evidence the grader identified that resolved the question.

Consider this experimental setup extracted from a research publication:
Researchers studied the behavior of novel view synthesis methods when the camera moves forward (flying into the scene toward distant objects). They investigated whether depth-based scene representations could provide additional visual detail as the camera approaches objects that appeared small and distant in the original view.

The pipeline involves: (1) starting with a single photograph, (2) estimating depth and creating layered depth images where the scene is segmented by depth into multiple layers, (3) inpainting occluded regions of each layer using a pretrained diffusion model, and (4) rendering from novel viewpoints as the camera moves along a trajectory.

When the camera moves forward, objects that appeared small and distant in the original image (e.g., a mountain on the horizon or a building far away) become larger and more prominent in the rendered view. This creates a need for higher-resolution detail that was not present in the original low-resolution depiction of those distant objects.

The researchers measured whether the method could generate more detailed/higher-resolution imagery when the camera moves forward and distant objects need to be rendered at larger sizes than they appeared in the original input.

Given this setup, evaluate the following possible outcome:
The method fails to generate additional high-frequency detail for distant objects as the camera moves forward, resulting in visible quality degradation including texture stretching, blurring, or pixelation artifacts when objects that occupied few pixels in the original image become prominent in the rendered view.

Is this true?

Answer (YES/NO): YES